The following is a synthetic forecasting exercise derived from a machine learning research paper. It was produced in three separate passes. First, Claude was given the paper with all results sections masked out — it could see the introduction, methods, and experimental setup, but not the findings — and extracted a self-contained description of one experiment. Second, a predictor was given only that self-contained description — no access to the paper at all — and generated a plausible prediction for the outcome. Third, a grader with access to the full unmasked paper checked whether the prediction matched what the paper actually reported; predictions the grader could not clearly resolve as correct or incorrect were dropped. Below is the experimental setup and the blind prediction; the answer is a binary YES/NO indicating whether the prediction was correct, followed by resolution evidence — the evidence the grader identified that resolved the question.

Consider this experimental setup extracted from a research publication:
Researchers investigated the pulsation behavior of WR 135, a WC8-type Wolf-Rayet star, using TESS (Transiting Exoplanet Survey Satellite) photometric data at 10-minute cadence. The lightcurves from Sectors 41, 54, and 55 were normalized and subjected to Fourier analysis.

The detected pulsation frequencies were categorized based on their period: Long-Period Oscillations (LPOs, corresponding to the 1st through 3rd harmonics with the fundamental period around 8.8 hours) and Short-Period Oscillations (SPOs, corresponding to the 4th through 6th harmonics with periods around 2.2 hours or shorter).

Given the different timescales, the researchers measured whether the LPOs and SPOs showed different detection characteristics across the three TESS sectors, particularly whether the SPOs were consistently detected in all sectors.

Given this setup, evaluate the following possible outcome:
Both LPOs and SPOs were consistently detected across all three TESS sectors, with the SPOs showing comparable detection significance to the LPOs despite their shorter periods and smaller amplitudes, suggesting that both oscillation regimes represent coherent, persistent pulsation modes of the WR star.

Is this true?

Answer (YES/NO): NO